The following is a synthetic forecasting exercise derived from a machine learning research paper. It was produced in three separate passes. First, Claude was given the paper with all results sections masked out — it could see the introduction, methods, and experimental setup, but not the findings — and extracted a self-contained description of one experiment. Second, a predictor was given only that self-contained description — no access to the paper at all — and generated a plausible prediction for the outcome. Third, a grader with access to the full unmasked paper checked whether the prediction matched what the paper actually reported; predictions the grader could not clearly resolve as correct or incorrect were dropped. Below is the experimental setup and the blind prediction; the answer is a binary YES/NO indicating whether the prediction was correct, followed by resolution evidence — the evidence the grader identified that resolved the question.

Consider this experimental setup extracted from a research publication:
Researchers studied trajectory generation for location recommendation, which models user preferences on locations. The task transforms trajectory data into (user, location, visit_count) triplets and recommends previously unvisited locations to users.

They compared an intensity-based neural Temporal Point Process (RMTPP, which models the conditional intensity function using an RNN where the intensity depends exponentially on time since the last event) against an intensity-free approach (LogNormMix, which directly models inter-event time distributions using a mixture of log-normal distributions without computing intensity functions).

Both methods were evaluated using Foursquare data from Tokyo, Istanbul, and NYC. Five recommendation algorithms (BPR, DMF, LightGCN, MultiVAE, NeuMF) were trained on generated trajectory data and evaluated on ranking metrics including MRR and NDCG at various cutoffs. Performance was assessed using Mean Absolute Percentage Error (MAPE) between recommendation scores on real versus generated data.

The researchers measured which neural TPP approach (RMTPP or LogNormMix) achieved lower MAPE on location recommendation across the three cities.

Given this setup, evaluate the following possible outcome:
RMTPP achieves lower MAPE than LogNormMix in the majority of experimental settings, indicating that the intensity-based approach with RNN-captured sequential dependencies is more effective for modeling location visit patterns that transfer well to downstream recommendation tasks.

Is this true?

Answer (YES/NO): NO